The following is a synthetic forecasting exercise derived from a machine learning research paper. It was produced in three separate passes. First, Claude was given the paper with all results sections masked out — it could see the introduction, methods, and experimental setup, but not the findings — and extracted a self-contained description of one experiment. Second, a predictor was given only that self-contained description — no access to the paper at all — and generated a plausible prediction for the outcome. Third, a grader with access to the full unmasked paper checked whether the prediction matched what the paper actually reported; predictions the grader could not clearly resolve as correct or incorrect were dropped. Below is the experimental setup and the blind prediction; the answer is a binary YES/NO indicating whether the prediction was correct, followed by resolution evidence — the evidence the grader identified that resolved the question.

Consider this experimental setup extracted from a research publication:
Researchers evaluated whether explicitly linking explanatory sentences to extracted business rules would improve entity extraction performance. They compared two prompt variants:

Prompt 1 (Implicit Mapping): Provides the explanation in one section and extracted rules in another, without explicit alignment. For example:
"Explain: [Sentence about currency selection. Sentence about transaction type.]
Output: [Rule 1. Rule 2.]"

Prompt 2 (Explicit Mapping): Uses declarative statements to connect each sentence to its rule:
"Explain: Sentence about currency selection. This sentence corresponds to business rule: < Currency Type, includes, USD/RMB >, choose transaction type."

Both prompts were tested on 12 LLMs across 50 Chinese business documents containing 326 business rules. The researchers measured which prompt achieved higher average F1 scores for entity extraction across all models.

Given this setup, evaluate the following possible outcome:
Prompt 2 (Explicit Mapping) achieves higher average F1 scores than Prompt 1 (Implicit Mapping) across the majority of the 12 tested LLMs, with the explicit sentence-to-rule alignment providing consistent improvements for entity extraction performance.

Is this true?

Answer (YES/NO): NO